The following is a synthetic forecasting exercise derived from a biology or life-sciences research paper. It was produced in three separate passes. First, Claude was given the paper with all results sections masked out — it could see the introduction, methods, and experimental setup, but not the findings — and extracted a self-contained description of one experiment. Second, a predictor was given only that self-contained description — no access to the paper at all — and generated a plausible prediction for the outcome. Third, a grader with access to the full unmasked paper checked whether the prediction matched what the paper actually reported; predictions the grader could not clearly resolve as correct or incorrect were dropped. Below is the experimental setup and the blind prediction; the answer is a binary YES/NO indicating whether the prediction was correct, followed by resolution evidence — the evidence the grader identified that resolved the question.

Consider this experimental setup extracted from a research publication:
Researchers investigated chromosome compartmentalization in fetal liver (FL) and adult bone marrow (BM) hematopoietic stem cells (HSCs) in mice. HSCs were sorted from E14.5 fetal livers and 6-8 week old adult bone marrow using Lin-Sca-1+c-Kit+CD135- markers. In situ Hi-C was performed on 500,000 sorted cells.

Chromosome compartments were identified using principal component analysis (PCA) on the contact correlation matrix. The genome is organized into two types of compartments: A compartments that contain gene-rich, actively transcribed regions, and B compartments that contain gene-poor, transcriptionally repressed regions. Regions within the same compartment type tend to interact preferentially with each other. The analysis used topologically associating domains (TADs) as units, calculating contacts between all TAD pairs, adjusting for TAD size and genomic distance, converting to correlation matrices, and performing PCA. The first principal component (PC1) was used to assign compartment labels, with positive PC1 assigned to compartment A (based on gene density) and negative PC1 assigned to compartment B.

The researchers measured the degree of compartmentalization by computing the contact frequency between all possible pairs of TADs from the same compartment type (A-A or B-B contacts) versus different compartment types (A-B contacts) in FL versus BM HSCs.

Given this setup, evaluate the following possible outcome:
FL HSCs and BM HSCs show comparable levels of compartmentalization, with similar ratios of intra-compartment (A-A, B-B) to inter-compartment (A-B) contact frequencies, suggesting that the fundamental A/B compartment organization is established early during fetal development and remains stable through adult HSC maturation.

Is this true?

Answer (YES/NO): NO